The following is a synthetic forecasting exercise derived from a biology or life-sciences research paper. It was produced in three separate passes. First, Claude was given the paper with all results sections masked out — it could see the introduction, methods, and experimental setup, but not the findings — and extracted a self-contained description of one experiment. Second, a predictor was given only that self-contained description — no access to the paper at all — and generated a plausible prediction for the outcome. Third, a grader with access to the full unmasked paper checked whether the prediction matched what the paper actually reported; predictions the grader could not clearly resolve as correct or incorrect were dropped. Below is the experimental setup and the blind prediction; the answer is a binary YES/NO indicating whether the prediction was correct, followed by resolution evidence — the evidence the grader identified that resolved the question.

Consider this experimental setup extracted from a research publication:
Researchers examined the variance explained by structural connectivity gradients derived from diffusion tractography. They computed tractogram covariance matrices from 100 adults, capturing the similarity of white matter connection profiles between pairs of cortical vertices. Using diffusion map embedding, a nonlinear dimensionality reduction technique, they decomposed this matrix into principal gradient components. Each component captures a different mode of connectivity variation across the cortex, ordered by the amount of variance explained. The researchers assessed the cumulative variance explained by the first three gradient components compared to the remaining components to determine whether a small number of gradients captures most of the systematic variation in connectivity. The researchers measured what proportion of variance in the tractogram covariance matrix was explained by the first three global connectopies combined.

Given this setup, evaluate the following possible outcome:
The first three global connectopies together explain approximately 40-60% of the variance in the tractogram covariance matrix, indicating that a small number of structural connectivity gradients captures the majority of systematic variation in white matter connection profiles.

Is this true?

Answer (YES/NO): NO